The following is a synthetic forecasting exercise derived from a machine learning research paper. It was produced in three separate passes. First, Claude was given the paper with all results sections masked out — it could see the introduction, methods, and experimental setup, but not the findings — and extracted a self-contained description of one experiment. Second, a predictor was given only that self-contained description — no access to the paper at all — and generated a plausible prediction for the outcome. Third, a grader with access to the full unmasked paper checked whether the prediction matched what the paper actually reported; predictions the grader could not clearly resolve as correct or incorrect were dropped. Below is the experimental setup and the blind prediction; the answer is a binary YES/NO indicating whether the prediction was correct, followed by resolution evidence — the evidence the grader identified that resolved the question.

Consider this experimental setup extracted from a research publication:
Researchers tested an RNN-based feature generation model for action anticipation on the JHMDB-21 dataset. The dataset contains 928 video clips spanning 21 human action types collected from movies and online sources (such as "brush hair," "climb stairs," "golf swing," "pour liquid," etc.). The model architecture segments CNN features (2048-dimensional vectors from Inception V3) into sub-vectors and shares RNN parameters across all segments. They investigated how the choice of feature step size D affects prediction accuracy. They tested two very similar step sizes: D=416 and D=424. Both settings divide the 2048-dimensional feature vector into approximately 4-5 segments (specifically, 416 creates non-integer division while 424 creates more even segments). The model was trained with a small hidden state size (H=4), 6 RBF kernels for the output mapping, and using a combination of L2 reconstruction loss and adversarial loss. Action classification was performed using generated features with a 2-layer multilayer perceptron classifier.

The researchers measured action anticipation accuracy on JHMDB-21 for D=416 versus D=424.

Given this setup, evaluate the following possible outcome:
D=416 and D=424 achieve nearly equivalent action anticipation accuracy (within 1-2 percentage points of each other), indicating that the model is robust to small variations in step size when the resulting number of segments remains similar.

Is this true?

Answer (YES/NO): NO